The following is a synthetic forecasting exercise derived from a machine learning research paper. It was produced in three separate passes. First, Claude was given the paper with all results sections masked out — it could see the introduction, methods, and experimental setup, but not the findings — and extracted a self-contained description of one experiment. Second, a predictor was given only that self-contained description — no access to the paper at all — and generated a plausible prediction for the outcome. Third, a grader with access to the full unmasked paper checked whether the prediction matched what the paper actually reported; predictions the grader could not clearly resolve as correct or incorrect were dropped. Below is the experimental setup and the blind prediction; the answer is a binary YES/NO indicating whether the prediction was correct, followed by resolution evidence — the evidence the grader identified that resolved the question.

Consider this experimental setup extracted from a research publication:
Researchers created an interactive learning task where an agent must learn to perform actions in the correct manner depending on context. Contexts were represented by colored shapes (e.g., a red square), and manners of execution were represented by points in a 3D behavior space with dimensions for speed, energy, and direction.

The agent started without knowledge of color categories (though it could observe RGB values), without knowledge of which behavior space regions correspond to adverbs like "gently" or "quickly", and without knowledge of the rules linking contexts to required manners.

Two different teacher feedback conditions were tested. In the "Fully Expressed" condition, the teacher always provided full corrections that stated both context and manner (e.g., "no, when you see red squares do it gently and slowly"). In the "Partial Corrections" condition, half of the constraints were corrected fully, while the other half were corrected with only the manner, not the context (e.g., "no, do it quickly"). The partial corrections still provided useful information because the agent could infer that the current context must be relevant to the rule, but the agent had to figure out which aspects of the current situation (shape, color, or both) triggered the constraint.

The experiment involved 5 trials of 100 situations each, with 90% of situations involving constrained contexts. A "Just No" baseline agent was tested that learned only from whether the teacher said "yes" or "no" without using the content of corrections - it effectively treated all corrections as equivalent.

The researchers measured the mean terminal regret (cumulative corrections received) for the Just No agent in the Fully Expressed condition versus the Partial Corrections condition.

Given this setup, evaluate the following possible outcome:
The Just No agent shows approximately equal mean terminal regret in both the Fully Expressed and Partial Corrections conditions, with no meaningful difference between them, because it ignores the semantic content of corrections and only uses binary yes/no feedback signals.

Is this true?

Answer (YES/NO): NO